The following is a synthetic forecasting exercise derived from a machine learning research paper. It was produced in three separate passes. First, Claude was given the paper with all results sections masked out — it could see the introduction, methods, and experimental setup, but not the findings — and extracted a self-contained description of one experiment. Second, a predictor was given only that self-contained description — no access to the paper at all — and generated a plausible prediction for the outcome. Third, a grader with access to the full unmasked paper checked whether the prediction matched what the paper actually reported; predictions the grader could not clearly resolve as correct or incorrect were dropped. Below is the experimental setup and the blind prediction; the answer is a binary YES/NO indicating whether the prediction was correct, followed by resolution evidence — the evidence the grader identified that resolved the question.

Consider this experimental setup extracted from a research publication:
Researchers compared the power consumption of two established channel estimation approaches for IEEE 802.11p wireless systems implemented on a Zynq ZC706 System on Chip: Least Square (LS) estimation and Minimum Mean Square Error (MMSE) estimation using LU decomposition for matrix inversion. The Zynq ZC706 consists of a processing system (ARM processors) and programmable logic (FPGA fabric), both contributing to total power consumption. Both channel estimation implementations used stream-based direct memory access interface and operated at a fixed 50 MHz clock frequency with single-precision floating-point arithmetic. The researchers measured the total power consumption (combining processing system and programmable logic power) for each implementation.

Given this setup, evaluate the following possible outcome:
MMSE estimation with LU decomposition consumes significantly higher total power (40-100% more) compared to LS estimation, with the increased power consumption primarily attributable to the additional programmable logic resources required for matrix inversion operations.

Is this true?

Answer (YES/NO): NO